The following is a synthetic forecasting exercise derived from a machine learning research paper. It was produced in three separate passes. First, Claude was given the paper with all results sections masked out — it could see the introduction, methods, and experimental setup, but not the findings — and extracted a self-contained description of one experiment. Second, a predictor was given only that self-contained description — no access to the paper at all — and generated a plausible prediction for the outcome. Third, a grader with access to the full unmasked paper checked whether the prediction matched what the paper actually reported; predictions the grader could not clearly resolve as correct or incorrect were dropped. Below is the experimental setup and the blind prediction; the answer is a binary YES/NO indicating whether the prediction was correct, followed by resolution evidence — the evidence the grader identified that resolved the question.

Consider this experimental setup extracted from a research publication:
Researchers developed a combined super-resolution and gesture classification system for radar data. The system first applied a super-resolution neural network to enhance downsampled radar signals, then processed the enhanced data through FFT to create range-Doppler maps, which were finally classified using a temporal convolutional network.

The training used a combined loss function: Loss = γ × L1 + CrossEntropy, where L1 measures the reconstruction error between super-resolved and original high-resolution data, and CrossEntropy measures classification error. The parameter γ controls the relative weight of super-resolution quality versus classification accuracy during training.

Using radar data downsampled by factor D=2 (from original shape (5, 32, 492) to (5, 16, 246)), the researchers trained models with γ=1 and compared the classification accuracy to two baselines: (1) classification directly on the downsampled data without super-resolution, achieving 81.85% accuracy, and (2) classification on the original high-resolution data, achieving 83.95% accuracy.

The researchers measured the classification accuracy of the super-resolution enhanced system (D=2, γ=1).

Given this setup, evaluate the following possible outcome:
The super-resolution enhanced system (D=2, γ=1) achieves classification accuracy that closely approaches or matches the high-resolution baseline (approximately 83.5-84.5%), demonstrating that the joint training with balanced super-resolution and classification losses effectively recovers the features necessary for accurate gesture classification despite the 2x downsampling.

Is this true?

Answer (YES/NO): NO